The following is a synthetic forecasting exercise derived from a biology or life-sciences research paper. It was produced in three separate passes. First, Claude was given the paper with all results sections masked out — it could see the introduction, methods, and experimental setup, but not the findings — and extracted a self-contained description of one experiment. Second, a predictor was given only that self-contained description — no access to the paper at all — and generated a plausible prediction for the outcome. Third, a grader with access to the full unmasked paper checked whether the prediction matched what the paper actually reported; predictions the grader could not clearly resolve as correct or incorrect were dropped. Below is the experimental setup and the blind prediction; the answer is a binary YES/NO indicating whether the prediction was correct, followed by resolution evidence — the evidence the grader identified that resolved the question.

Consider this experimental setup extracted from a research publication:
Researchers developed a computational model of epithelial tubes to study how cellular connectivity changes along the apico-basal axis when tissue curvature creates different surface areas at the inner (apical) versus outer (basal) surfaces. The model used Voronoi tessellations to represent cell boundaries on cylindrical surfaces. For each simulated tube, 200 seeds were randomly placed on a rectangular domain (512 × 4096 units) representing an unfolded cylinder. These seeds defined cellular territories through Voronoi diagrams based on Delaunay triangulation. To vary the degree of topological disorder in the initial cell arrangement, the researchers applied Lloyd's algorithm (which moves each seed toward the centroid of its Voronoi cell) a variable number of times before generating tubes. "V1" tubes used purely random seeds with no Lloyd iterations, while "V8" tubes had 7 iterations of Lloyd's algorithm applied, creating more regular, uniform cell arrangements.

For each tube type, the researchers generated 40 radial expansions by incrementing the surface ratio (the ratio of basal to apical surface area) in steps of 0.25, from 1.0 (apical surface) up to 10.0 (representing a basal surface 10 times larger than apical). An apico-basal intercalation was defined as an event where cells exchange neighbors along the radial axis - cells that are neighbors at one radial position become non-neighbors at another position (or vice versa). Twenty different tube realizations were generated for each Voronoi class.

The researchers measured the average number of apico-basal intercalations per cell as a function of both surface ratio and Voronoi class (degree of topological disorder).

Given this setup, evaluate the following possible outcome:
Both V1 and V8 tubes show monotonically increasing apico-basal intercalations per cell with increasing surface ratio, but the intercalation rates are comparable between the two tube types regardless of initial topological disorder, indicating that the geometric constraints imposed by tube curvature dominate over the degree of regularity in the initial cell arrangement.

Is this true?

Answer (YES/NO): NO